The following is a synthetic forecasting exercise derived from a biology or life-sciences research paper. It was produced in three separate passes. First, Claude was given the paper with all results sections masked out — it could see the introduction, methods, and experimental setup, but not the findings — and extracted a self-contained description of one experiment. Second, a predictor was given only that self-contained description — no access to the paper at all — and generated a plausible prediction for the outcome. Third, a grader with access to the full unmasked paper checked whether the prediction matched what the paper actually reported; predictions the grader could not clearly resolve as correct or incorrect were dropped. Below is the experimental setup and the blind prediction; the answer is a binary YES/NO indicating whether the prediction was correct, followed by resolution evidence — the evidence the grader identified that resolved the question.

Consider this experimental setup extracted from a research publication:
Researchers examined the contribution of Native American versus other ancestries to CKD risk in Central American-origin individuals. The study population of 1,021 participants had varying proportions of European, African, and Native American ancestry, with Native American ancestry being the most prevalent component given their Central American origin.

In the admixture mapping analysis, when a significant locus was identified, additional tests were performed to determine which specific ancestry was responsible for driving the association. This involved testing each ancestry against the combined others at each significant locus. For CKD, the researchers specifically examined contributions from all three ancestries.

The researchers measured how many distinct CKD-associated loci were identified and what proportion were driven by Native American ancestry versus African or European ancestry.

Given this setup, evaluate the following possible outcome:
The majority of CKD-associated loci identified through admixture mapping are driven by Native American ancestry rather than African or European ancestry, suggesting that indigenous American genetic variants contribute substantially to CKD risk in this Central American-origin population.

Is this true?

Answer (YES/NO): NO